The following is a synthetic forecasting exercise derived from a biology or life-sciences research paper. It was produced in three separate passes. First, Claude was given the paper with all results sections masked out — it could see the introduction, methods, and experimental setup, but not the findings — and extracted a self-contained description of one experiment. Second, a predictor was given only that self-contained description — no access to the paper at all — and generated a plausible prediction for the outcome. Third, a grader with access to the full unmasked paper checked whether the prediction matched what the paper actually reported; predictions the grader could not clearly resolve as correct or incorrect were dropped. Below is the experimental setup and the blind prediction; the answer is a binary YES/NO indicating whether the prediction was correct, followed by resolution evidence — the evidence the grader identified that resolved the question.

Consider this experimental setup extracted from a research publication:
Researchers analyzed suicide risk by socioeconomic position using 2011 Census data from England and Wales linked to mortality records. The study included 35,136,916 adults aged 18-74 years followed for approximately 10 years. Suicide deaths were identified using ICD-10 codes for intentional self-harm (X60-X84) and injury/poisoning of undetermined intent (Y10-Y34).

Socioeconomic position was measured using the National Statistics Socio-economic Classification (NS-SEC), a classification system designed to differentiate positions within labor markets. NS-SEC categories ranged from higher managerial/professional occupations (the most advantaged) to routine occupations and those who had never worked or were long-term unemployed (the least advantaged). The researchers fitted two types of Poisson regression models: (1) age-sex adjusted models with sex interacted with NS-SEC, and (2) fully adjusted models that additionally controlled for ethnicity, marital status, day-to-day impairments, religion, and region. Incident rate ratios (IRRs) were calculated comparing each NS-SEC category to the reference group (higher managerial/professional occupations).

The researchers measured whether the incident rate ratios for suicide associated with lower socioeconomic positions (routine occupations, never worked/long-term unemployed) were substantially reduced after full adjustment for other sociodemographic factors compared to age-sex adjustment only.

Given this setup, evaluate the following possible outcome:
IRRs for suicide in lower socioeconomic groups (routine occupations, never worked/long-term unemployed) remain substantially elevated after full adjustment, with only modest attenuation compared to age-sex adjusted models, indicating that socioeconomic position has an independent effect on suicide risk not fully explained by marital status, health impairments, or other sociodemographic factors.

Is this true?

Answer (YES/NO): NO